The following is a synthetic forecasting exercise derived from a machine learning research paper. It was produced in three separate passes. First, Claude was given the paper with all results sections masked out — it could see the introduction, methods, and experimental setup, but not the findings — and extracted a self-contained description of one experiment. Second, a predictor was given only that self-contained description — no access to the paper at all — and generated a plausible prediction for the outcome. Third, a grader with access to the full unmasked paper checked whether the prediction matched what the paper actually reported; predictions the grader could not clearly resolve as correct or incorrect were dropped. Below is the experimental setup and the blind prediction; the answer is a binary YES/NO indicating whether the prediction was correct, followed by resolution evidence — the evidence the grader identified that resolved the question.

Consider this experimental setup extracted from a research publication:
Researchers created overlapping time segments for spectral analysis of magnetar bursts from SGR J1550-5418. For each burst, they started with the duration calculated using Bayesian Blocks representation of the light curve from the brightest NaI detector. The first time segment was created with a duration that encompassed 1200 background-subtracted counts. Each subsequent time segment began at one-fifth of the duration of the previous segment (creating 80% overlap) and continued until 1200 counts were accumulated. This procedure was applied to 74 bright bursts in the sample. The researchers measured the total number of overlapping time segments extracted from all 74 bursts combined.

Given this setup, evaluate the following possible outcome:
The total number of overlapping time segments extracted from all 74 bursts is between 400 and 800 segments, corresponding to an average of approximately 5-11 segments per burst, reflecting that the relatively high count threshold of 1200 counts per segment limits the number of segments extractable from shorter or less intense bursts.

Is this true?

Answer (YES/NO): YES